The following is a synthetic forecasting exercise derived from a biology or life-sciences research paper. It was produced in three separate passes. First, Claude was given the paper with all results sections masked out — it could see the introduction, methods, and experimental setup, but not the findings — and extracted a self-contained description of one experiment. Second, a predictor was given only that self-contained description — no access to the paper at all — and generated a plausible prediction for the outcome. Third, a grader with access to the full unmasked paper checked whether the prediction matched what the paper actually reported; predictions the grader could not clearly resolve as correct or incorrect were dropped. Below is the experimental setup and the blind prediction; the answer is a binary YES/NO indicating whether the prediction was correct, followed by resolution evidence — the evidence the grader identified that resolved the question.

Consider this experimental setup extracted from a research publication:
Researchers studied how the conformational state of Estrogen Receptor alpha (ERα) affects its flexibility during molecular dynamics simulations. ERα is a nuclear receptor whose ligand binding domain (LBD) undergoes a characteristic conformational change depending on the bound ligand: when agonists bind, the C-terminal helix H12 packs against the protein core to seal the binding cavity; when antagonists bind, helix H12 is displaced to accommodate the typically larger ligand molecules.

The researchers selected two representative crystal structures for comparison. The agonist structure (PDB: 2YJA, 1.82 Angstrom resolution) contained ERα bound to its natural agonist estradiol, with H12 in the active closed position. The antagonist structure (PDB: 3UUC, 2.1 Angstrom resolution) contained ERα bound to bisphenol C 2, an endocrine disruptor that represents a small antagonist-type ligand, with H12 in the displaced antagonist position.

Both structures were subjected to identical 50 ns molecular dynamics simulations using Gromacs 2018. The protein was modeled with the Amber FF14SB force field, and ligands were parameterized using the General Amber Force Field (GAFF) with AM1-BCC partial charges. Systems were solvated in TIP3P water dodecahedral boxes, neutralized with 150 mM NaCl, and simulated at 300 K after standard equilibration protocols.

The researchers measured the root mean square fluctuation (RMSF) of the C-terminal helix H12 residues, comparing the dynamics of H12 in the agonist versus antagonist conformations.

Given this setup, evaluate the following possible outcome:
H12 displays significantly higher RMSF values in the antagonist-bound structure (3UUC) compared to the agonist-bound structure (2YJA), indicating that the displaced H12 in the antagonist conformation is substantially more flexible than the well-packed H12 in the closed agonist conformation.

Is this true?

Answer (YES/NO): YES